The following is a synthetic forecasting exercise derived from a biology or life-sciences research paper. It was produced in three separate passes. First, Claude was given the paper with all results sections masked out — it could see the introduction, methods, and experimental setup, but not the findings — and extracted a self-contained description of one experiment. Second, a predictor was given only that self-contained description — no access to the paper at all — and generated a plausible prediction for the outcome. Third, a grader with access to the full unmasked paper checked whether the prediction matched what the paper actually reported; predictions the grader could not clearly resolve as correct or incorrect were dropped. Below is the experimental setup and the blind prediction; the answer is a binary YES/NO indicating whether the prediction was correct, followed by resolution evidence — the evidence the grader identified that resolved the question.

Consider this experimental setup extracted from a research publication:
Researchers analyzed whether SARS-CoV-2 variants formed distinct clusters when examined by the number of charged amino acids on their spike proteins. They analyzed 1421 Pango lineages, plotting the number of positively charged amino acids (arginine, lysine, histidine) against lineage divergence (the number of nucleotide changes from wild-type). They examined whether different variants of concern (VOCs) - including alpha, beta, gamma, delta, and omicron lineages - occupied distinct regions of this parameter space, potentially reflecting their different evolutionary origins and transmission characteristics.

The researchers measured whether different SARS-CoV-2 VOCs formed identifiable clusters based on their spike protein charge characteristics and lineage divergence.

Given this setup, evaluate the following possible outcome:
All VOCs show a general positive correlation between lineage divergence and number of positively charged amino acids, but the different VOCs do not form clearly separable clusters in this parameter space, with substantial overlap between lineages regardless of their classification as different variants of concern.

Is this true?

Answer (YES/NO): NO